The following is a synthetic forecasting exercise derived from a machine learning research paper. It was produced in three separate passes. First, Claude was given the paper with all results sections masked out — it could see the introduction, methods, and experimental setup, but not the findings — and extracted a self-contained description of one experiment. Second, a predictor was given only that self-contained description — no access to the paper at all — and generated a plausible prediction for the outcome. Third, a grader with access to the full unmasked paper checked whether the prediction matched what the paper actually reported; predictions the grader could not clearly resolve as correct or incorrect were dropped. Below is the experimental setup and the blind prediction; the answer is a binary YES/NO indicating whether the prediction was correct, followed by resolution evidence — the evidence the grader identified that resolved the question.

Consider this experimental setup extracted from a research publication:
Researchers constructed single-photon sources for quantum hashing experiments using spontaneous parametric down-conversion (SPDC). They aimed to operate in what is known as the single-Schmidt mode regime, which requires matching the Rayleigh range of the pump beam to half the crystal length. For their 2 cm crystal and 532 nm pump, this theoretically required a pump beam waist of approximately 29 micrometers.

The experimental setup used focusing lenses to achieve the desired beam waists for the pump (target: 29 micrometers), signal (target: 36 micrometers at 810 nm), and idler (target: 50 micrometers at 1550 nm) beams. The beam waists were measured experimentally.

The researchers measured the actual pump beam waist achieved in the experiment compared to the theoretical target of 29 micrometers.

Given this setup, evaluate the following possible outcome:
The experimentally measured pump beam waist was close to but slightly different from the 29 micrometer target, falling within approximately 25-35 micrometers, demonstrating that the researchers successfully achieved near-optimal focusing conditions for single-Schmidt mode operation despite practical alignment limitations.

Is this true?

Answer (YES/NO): YES